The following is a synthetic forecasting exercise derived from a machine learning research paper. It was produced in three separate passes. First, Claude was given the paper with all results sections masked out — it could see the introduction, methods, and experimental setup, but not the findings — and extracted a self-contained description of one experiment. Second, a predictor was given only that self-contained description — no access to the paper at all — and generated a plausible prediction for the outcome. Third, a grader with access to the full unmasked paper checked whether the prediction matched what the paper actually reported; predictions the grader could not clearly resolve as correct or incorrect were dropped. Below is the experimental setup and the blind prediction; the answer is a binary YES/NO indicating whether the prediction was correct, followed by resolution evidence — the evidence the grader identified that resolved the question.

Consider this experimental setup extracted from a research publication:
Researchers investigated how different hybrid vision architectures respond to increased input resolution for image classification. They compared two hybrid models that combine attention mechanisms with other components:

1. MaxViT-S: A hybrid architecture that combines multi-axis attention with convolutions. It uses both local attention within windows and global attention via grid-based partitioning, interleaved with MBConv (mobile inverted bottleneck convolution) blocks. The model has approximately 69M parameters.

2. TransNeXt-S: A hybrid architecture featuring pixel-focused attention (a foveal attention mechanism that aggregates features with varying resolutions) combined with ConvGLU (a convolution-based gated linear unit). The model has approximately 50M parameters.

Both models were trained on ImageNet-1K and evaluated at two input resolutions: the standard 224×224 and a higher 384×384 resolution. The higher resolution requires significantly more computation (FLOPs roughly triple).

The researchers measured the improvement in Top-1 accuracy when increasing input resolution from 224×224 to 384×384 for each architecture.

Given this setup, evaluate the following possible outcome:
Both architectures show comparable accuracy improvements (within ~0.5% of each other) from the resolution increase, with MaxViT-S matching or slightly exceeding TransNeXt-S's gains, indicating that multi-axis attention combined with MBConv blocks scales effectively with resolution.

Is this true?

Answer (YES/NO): NO